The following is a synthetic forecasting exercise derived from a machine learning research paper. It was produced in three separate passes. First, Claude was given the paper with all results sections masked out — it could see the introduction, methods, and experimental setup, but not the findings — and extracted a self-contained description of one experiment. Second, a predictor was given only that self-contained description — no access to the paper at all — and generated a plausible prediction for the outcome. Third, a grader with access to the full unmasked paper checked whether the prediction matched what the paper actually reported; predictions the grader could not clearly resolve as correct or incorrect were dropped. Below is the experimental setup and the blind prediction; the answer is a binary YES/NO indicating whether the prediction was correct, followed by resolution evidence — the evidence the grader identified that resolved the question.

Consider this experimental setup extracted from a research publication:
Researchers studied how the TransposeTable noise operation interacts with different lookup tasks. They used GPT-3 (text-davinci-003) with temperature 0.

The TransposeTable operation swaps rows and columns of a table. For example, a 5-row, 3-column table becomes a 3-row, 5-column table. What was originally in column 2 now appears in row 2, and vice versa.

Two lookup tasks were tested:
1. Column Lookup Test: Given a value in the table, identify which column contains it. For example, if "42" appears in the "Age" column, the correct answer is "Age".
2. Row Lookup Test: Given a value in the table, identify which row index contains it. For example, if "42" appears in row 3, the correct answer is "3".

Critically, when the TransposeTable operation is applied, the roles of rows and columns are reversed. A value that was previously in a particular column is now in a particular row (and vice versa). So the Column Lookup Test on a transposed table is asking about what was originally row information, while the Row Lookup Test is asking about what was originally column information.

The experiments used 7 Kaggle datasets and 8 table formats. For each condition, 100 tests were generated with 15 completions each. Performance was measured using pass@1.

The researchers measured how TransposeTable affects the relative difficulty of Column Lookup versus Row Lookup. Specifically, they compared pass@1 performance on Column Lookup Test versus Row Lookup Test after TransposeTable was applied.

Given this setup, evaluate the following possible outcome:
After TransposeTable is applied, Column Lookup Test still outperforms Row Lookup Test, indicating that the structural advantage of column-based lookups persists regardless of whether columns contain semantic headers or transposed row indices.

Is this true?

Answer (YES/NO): NO